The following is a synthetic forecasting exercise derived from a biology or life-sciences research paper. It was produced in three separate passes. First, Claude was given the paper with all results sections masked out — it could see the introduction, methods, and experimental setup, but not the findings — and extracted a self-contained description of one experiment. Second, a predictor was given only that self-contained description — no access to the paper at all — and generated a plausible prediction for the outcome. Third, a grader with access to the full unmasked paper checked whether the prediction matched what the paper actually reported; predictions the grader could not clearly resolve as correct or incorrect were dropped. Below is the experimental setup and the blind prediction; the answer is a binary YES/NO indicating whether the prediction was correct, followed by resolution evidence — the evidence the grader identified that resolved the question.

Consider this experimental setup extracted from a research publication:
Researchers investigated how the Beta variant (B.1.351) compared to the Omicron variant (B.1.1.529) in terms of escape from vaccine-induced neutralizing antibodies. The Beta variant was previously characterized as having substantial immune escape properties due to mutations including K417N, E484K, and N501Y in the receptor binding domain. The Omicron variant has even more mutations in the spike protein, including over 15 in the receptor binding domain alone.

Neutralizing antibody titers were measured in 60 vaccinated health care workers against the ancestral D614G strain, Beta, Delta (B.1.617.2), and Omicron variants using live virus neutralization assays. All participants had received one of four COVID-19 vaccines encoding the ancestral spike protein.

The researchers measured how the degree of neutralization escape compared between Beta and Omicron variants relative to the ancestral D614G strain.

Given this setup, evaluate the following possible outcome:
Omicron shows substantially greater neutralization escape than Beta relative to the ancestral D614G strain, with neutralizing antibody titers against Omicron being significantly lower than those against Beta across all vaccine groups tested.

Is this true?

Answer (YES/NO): YES